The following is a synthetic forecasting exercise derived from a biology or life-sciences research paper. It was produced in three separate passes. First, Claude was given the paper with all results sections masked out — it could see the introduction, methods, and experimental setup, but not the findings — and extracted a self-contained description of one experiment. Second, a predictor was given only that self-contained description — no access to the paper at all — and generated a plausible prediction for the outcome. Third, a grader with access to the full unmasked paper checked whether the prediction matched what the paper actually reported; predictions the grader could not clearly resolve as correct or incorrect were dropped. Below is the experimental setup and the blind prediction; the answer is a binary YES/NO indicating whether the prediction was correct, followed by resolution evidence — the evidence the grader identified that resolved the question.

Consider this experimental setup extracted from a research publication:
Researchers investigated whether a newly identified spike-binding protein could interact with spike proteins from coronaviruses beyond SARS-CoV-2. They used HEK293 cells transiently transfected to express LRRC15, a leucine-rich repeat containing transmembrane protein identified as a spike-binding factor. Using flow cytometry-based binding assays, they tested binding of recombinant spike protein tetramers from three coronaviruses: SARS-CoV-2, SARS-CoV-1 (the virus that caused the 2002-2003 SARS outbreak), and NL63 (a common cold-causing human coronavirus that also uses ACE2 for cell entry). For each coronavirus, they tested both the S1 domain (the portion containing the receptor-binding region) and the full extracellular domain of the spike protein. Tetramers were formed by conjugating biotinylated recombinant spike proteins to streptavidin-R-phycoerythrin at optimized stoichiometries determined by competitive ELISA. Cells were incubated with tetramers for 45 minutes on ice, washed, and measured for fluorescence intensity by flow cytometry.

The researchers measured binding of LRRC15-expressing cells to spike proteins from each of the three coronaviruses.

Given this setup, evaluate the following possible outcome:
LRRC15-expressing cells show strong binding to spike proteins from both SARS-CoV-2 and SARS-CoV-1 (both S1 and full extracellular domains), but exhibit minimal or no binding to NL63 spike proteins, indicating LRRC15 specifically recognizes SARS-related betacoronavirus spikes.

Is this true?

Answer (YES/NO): NO